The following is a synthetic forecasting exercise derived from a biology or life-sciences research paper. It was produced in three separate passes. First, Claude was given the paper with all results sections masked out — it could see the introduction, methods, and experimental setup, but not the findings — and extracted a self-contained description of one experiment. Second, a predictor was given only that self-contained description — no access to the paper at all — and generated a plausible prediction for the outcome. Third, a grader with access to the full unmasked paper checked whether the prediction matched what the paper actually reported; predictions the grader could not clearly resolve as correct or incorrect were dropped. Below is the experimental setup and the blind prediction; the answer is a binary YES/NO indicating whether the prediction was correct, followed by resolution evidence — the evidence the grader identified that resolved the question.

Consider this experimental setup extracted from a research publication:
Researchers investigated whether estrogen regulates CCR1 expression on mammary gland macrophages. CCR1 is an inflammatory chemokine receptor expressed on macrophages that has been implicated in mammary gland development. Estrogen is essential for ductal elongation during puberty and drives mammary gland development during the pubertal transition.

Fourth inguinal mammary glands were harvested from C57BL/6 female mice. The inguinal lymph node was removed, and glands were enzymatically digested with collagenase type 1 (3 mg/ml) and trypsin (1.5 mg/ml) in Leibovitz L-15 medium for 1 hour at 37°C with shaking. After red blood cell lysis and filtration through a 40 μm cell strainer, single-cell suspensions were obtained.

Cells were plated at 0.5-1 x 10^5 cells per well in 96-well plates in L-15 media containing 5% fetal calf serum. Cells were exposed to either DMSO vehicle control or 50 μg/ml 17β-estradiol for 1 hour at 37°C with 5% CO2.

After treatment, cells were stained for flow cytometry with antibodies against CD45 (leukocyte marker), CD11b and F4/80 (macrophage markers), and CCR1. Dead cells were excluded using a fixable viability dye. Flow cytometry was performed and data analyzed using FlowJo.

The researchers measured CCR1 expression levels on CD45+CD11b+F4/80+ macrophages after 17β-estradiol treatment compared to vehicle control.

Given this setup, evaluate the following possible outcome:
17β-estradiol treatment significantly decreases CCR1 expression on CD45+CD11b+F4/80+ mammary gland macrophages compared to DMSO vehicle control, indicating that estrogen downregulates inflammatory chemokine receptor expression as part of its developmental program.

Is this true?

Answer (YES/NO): NO